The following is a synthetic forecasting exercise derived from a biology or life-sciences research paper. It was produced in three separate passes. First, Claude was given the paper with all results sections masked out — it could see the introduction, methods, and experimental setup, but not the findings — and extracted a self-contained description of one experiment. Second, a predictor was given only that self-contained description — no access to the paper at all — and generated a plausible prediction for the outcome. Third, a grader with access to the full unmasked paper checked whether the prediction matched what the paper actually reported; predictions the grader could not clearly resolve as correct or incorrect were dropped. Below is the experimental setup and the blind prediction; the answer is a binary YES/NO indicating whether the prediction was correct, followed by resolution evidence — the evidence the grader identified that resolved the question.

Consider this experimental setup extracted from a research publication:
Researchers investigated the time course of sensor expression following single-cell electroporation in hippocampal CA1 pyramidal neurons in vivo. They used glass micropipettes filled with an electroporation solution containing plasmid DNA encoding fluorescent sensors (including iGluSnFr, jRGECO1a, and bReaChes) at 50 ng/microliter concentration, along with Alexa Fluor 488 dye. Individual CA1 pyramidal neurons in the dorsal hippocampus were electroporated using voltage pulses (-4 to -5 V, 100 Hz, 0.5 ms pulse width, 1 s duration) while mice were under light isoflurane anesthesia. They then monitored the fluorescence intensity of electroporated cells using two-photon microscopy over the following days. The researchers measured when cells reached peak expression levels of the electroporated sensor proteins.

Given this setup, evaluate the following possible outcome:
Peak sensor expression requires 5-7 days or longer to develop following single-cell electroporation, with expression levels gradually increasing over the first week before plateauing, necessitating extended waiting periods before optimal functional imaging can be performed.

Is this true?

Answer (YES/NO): NO